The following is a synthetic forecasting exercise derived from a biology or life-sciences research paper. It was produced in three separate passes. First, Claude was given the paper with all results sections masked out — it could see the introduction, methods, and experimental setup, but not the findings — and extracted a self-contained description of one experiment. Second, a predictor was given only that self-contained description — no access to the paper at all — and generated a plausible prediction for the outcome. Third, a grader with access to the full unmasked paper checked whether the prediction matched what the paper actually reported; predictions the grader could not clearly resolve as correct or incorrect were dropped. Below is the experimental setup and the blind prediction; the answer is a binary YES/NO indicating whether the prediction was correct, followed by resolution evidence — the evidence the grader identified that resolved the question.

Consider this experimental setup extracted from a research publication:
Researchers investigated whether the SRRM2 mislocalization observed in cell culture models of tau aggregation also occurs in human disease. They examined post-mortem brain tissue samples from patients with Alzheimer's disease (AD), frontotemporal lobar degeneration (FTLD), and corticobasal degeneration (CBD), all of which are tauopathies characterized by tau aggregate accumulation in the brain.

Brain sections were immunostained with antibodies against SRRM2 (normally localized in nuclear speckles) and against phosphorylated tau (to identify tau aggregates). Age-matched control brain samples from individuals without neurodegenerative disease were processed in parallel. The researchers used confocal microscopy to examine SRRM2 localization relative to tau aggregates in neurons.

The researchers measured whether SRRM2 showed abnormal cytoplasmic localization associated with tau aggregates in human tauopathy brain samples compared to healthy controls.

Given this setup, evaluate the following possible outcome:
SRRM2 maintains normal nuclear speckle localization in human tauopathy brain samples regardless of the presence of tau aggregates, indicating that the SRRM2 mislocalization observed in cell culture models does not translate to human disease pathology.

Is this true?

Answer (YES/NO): NO